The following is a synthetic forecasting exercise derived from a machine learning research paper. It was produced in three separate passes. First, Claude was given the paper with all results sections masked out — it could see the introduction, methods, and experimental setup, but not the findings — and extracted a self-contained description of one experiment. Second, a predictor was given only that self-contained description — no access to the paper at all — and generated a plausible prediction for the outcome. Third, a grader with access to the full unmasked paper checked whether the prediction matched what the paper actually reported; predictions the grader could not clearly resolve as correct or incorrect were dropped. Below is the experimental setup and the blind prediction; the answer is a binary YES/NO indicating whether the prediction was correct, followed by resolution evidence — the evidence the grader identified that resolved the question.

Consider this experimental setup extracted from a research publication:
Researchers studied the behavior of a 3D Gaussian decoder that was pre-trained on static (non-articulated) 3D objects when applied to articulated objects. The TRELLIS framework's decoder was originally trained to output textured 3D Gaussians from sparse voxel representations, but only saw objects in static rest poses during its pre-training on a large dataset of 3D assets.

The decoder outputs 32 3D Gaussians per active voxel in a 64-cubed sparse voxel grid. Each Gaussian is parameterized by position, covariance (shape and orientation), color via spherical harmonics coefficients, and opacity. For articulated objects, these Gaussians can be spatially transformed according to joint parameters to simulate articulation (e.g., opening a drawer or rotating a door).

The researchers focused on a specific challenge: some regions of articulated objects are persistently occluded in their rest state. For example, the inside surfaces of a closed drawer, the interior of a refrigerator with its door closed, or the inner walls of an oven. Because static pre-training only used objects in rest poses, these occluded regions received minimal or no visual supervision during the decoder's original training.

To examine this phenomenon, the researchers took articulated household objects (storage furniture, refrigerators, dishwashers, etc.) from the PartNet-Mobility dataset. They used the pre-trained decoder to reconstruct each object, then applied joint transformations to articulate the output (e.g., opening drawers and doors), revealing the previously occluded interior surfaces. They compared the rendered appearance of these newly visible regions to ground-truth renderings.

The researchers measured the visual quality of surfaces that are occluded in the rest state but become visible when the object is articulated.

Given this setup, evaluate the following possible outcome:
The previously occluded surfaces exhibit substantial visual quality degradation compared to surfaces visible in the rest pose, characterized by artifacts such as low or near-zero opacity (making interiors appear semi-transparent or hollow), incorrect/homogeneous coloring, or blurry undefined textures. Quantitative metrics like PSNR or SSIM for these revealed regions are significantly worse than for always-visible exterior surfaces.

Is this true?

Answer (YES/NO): NO